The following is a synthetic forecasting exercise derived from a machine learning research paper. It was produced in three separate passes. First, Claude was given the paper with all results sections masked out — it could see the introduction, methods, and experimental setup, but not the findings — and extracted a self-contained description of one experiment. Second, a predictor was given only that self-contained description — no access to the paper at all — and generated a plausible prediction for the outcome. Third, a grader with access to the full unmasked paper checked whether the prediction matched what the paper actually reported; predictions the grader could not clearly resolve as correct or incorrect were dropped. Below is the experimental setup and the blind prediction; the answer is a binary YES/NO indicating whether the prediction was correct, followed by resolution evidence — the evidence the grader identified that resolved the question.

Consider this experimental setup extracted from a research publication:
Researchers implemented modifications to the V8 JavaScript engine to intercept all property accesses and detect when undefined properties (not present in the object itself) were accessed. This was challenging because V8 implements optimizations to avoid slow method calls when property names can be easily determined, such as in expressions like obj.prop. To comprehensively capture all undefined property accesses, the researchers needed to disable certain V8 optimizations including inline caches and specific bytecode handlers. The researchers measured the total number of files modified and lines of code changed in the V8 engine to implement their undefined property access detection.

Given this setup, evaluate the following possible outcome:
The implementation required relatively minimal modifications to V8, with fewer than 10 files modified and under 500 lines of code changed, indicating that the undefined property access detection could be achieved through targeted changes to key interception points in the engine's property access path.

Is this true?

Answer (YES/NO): YES